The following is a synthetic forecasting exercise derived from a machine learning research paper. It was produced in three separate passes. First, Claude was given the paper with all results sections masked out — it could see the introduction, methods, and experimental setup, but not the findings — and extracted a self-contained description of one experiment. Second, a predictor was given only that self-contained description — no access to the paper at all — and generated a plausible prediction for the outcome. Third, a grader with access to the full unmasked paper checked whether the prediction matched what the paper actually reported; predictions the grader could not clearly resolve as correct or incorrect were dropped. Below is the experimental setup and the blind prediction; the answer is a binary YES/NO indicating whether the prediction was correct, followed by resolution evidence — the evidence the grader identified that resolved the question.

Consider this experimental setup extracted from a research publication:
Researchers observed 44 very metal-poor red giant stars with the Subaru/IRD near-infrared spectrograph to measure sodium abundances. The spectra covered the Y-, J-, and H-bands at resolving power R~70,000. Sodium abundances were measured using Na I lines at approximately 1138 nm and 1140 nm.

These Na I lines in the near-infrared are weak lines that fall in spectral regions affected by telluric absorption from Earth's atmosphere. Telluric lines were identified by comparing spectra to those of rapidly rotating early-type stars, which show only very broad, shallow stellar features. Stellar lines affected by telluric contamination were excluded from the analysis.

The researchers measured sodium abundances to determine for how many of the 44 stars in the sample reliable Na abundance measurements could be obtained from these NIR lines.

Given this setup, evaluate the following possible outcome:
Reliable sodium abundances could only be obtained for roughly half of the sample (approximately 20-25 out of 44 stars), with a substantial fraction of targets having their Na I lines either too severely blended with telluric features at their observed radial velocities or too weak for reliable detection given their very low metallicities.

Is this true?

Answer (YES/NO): NO